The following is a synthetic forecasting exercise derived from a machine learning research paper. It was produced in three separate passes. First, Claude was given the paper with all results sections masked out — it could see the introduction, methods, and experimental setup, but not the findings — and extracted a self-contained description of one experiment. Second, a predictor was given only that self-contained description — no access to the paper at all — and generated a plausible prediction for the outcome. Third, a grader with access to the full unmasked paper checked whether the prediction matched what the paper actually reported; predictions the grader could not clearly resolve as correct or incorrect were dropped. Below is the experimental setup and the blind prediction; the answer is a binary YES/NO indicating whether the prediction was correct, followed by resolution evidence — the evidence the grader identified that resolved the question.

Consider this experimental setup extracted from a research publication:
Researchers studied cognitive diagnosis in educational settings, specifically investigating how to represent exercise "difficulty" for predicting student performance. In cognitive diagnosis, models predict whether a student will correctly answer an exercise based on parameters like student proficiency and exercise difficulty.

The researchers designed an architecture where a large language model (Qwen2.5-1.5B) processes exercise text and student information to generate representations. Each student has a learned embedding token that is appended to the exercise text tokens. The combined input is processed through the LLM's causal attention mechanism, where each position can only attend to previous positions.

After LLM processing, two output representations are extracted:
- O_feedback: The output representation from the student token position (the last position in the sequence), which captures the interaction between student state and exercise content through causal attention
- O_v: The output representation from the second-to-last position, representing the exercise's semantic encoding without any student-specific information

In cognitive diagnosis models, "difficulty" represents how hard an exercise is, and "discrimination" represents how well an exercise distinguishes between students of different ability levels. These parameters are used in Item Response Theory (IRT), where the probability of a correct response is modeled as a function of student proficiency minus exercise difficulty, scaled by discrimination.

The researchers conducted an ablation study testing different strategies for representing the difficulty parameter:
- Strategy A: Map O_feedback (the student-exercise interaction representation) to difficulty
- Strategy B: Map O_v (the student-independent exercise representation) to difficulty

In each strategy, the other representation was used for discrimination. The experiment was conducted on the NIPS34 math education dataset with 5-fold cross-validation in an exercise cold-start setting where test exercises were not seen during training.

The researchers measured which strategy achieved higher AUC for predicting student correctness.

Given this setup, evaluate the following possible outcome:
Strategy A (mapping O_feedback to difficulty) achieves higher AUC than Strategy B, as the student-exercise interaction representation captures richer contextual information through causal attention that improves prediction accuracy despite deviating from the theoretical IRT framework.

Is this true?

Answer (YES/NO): YES